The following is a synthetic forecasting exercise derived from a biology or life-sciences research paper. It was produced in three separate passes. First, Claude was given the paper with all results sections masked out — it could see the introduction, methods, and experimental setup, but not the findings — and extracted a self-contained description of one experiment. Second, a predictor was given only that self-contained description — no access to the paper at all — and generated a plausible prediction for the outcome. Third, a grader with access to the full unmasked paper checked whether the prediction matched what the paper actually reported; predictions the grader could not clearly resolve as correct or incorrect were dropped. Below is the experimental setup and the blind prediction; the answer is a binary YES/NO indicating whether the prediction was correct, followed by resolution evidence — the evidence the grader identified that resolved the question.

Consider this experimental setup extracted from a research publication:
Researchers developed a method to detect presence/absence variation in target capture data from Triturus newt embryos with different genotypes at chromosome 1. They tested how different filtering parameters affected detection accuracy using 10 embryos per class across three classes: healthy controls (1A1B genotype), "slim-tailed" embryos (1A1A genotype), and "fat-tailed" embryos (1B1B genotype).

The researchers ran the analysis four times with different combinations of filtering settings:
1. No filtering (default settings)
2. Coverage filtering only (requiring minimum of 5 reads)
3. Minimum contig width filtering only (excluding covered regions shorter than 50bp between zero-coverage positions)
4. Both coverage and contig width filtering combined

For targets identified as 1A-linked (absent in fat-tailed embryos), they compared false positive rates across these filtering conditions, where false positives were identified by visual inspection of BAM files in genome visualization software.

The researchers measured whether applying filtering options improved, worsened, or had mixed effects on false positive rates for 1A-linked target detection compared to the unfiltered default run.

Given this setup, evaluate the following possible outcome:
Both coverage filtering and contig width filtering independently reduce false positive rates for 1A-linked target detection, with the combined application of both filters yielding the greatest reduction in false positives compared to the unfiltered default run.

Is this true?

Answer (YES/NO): NO